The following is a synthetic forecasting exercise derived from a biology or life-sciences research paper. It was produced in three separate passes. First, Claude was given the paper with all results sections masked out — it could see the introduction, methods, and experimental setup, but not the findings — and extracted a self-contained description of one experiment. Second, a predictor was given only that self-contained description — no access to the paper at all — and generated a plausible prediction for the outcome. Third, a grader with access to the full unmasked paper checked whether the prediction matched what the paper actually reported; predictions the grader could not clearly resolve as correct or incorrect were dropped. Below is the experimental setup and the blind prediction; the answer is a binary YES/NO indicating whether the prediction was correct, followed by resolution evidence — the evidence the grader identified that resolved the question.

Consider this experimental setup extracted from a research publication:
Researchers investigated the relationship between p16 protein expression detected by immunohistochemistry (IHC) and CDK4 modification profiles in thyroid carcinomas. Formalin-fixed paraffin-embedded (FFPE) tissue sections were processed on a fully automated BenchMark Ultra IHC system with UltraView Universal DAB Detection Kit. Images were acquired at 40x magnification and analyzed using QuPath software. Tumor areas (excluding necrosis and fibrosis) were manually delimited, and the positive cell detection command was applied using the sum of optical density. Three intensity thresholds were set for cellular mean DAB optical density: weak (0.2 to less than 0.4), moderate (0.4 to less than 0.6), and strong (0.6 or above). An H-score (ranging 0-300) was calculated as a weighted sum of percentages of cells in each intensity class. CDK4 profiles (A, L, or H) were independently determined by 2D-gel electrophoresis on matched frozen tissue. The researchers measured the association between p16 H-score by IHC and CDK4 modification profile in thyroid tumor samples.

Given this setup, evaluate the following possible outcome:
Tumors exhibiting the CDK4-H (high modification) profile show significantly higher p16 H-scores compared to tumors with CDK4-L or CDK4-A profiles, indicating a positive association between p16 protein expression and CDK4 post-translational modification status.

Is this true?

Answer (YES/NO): NO